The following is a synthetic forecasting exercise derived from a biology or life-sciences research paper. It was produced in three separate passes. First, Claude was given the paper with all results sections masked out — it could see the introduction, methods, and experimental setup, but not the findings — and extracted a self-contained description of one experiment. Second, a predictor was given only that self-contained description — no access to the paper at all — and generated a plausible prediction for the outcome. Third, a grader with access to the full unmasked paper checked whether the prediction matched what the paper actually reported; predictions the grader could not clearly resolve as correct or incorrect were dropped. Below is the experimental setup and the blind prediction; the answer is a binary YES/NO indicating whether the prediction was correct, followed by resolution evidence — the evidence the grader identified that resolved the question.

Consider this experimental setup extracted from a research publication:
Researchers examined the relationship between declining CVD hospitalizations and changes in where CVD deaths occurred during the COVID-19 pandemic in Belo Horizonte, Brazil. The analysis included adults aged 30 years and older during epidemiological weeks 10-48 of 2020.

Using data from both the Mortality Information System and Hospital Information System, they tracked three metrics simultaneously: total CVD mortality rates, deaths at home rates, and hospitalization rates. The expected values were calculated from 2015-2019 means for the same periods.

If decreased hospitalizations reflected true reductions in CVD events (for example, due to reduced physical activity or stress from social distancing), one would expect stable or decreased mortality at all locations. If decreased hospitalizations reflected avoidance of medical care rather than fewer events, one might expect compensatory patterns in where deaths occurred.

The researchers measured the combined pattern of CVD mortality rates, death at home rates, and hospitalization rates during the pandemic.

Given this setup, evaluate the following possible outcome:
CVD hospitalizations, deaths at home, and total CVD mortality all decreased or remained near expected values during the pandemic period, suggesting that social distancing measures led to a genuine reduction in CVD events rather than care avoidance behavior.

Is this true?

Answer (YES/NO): NO